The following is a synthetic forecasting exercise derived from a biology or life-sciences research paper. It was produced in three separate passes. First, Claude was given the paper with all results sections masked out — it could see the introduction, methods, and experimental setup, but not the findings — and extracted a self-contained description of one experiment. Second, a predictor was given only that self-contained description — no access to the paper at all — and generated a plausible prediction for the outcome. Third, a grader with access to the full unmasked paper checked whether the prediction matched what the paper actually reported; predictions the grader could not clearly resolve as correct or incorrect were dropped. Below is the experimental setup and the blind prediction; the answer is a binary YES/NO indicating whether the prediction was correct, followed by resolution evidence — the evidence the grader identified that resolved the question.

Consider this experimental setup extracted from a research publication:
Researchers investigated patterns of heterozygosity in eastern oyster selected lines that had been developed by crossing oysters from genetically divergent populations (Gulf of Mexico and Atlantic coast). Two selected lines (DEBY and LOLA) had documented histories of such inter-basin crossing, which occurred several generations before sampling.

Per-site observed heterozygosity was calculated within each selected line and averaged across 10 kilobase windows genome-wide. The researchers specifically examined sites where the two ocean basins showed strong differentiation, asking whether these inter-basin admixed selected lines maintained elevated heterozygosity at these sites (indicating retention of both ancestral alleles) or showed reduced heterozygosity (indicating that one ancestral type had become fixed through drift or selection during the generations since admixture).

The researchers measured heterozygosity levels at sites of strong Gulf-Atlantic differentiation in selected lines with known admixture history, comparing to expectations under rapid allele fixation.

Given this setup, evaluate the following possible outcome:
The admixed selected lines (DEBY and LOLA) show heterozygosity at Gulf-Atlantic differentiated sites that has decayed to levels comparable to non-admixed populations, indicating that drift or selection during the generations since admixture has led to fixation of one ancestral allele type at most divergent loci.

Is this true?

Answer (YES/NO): NO